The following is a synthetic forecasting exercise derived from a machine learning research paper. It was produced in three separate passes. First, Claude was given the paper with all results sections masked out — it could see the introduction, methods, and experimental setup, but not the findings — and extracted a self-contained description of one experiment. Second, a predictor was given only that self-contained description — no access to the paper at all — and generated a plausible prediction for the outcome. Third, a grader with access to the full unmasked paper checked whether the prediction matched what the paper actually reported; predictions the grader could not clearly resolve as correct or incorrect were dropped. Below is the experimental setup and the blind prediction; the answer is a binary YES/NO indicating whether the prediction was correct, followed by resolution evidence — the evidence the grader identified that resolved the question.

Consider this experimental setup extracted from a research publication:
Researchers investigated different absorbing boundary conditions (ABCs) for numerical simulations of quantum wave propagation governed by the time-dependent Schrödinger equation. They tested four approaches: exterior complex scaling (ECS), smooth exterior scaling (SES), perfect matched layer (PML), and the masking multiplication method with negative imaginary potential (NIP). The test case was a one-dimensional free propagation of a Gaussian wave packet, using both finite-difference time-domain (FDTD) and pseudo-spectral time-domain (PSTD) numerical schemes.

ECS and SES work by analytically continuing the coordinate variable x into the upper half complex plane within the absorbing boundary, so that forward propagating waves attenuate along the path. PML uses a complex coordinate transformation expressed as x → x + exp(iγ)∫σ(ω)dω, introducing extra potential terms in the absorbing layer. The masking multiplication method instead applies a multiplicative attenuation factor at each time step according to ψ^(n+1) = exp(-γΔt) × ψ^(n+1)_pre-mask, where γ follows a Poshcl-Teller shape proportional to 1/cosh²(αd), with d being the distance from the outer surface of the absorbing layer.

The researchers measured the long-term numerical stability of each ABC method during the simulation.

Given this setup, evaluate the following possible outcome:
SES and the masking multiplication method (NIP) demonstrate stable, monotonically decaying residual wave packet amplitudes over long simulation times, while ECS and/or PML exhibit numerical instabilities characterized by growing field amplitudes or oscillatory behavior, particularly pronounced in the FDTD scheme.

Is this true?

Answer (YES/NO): NO